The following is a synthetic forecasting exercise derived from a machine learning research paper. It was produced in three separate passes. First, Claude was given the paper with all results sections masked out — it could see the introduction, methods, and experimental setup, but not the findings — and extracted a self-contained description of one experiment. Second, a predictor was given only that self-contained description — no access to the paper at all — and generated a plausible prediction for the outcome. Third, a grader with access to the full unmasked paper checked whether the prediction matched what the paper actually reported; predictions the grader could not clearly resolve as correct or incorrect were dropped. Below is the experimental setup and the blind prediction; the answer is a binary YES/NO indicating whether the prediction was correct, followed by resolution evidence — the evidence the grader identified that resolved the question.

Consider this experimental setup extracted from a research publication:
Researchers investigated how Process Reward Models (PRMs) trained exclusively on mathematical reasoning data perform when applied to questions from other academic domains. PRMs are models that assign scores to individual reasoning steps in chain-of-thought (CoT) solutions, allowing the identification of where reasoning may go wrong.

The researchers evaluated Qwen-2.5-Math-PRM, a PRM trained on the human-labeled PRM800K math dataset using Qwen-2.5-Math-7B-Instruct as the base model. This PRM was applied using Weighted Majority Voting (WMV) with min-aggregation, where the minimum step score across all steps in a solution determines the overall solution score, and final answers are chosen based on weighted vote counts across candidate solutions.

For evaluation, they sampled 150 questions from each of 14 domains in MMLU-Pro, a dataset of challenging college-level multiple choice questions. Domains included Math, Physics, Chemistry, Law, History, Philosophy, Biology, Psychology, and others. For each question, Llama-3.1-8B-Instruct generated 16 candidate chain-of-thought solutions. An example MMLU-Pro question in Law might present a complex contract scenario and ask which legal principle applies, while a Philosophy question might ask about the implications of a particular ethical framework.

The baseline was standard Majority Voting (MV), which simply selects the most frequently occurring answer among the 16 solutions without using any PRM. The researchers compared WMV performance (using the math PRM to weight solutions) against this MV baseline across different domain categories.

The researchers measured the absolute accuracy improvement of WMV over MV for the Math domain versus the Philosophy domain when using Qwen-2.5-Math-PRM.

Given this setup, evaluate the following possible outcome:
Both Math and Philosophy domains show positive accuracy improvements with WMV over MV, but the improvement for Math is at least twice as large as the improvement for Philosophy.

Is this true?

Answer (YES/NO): YES